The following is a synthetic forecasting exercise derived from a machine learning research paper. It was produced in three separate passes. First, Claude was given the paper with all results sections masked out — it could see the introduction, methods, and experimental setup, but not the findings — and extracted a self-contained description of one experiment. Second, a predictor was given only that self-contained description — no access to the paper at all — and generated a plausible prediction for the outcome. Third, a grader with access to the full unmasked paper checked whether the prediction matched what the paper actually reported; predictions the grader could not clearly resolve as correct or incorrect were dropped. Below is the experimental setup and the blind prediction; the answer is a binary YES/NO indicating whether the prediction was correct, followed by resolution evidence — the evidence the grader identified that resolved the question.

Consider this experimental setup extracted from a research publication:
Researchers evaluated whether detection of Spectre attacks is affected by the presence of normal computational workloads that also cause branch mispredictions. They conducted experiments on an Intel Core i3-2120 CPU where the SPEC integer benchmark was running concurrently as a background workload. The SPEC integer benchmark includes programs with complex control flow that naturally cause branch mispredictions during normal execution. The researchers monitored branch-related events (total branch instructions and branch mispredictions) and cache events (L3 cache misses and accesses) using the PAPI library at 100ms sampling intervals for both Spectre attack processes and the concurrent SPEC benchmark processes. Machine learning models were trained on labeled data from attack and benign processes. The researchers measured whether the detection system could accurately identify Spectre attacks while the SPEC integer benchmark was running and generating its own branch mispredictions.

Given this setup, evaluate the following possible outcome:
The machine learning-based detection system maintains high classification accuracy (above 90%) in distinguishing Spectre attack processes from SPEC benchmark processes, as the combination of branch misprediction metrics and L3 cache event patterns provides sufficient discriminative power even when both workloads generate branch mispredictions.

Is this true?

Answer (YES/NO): YES